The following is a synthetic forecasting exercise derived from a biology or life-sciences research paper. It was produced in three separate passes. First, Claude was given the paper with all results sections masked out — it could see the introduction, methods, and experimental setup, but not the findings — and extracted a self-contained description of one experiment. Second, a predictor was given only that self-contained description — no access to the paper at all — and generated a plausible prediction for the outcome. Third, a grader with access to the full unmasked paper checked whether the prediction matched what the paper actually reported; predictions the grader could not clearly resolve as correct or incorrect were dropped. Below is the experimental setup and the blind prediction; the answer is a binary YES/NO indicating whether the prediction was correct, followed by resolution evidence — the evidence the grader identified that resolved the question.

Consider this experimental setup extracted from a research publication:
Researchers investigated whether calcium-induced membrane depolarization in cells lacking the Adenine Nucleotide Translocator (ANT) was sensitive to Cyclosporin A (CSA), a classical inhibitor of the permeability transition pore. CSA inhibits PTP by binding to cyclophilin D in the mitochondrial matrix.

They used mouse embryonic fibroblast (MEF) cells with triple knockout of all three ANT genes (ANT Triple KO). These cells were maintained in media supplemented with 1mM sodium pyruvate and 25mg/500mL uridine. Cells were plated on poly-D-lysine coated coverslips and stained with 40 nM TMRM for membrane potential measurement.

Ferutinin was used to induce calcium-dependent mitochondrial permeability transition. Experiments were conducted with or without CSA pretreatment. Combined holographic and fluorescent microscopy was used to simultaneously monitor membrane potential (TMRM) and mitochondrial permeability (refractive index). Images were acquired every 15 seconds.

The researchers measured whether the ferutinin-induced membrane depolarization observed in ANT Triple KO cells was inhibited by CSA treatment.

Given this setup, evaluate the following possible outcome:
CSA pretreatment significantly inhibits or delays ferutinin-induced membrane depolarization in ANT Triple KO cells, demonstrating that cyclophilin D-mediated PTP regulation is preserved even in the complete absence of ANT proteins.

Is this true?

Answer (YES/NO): YES